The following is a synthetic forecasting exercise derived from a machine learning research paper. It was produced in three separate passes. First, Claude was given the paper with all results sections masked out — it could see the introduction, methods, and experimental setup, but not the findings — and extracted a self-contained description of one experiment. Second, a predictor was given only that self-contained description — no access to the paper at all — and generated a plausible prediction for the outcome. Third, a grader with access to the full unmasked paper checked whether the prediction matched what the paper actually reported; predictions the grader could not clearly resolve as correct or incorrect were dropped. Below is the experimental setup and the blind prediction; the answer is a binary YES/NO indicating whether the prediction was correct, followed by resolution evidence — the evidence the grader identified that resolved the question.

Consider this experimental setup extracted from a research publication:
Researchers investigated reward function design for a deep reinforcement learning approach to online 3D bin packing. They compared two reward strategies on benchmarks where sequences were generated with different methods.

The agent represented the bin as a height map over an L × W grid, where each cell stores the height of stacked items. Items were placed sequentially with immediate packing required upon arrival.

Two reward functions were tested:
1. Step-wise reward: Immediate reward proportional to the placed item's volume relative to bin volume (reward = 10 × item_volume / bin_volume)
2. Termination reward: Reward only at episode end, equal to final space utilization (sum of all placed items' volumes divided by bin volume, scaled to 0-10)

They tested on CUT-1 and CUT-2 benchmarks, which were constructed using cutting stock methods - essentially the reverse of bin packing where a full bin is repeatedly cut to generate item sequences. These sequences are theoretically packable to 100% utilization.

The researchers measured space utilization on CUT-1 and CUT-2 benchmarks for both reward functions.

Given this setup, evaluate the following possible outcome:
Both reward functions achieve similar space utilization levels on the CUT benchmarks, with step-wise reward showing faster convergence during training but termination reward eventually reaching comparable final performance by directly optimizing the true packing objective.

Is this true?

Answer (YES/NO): NO